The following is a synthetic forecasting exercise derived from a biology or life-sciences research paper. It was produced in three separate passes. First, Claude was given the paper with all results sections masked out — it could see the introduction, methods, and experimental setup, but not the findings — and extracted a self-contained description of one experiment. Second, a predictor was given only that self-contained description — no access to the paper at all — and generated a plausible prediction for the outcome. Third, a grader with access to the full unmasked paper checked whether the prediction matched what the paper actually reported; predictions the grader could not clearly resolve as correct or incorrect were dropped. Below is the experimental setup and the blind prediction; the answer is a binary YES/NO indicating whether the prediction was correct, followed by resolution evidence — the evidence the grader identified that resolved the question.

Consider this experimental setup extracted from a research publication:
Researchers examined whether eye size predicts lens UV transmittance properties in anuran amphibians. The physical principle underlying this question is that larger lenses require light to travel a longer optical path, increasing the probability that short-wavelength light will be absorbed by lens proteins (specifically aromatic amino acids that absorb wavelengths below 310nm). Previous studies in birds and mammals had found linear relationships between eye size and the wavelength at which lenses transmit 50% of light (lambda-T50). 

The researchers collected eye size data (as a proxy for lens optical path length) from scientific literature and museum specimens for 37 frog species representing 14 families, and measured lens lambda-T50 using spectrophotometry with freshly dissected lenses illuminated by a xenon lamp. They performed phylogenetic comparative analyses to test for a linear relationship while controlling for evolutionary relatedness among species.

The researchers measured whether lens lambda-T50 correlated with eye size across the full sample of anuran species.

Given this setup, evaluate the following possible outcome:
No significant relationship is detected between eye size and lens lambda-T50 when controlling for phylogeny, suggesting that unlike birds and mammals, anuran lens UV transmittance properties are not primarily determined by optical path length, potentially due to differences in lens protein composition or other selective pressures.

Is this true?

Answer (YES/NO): YES